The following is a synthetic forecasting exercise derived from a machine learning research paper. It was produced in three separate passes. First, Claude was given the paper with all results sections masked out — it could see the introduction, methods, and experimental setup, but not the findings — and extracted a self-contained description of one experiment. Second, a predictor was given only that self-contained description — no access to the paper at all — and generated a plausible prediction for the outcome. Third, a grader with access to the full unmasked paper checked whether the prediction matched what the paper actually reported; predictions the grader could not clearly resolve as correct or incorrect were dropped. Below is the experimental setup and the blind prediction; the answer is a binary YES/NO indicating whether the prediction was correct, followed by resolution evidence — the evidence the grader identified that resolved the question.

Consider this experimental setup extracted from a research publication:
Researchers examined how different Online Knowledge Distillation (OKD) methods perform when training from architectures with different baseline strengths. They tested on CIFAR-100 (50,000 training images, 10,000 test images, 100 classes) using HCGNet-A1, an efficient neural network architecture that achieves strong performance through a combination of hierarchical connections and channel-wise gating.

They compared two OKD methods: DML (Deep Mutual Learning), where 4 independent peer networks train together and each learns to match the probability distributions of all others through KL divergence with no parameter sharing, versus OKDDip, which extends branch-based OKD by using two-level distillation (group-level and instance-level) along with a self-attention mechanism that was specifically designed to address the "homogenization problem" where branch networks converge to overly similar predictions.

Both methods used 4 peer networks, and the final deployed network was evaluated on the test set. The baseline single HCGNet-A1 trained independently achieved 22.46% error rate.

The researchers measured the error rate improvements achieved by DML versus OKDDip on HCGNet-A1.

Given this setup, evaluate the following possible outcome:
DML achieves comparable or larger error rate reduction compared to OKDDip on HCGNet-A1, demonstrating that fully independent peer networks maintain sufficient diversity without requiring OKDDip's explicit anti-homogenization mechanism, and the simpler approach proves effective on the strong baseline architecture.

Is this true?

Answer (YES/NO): YES